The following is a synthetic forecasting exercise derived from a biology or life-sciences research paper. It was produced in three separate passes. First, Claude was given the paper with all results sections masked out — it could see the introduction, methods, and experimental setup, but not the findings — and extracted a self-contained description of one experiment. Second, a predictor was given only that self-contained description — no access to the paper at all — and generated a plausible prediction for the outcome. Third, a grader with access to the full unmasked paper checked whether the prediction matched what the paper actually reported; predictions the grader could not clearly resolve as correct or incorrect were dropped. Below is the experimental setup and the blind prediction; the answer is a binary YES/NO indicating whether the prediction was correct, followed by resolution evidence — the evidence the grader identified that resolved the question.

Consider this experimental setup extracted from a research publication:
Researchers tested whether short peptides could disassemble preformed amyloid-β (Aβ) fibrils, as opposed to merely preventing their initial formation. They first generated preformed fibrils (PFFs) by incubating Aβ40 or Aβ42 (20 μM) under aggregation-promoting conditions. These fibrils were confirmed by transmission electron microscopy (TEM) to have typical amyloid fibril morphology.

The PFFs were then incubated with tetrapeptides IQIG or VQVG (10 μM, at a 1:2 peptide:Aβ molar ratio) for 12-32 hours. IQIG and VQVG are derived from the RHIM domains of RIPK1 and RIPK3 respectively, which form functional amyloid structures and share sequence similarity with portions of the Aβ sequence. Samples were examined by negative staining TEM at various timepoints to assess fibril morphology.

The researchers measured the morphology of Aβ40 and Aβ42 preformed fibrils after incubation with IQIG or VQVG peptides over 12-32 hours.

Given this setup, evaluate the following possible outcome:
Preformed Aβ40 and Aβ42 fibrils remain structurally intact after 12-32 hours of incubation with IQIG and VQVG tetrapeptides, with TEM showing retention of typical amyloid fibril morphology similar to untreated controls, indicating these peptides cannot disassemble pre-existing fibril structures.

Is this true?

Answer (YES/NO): NO